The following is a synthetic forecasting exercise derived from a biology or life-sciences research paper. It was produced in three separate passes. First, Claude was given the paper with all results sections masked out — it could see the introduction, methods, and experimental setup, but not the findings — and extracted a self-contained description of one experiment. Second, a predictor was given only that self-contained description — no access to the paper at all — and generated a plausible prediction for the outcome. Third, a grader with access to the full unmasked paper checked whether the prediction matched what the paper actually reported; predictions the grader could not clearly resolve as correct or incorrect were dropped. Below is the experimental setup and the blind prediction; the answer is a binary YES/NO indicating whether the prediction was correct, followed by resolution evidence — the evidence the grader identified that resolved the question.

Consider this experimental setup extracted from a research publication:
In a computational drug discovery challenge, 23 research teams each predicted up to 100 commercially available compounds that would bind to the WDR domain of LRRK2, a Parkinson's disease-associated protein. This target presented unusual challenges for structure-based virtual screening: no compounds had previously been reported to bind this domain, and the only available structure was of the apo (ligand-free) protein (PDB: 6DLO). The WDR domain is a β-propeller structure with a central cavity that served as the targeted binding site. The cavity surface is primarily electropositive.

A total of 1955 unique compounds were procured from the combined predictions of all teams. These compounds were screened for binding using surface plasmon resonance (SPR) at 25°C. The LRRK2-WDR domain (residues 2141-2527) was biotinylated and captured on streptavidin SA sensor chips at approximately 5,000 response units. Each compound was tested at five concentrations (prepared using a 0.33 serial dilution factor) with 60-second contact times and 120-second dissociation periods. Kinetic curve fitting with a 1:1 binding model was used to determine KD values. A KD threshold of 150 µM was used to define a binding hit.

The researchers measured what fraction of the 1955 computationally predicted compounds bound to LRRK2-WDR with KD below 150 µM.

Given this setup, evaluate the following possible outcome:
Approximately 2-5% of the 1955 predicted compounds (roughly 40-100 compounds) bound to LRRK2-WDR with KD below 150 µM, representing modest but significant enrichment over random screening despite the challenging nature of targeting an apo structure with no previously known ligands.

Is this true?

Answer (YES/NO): YES